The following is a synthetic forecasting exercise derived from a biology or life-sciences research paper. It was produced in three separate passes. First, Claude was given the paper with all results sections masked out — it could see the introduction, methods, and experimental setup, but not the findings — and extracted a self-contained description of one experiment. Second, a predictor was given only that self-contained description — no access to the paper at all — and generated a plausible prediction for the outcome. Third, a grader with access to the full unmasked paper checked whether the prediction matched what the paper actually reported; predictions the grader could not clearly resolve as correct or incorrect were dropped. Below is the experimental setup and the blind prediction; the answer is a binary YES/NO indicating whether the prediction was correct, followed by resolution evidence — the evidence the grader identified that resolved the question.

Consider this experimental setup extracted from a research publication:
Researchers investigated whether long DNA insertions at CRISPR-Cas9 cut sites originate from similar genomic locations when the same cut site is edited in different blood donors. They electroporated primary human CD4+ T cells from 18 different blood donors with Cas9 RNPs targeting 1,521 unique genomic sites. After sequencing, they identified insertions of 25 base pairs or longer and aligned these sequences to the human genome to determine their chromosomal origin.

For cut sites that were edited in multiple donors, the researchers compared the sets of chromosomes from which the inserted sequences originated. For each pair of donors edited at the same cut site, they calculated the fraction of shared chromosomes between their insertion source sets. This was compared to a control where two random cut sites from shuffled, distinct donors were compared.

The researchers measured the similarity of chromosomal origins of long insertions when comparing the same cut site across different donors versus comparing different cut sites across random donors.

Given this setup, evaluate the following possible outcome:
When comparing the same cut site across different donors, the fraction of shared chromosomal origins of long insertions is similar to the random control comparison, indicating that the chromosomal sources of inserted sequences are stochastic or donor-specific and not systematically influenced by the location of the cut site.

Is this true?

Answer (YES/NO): NO